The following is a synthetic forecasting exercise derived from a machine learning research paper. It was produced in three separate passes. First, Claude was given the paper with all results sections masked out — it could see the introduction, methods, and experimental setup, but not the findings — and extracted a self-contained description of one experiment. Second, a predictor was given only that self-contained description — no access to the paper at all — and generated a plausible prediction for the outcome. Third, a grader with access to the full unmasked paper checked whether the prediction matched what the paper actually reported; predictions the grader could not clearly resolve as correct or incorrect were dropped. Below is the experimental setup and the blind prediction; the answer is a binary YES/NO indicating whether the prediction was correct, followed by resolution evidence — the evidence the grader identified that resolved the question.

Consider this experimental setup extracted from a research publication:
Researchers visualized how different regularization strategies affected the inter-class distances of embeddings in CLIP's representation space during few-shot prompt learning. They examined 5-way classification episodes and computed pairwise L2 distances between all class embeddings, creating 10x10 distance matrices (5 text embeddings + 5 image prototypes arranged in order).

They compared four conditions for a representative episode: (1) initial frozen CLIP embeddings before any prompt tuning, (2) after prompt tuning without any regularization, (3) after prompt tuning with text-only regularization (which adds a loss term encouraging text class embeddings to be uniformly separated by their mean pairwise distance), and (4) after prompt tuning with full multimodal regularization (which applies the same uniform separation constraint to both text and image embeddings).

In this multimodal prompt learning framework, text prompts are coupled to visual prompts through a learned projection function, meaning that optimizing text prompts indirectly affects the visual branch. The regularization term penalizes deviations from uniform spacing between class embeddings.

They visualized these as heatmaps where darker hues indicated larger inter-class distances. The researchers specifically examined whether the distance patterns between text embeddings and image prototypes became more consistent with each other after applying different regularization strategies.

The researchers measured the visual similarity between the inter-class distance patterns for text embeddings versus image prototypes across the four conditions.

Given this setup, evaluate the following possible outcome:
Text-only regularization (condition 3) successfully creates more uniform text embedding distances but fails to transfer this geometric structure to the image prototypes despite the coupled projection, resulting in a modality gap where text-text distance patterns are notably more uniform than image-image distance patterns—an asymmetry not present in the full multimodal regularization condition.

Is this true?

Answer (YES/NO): YES